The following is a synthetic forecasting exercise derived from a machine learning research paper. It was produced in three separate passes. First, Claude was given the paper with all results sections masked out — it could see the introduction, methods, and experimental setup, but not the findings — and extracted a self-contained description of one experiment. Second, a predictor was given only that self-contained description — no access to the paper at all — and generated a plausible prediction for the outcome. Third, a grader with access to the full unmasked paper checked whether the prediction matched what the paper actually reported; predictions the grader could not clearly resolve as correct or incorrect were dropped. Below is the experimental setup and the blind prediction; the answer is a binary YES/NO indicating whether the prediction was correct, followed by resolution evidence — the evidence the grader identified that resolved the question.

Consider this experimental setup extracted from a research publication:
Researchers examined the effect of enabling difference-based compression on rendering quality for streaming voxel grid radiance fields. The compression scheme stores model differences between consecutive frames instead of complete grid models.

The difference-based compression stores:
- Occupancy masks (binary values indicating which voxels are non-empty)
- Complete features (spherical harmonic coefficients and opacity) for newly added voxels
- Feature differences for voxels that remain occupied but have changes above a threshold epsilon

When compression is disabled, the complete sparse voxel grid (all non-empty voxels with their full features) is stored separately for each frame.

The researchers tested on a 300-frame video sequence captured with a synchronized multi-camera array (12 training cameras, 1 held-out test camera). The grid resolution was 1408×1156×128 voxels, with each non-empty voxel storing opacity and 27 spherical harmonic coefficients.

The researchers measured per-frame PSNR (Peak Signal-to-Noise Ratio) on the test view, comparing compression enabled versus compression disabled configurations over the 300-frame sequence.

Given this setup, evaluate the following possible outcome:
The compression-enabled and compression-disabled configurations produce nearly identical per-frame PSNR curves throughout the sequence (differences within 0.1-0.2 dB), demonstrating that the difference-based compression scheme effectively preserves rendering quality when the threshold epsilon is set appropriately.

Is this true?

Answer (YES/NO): YES